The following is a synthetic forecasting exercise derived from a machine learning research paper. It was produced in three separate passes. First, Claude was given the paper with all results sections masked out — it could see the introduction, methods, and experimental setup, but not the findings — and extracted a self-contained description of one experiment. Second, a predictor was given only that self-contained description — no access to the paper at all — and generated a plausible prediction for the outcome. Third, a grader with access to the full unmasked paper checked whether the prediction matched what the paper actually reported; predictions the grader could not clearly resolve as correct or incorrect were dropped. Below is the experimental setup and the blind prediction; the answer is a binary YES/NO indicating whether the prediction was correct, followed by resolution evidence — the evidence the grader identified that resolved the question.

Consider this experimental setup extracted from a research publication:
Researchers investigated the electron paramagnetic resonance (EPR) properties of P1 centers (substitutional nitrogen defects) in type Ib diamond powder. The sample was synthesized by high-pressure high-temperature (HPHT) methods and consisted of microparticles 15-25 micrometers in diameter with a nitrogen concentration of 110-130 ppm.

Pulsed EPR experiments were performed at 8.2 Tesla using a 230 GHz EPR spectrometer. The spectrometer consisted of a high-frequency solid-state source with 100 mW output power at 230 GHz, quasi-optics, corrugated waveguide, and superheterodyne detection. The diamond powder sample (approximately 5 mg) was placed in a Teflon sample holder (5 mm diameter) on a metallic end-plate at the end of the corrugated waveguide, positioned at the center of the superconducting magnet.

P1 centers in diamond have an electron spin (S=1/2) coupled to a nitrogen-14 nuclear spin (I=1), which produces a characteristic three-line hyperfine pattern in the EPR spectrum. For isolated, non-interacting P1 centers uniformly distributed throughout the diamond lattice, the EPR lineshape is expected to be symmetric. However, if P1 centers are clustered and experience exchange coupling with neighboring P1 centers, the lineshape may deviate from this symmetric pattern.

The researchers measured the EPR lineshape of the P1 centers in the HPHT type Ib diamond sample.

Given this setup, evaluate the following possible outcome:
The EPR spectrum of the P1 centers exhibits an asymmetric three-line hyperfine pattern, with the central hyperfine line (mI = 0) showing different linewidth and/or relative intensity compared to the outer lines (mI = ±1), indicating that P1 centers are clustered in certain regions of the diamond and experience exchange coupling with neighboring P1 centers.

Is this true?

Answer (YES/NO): NO